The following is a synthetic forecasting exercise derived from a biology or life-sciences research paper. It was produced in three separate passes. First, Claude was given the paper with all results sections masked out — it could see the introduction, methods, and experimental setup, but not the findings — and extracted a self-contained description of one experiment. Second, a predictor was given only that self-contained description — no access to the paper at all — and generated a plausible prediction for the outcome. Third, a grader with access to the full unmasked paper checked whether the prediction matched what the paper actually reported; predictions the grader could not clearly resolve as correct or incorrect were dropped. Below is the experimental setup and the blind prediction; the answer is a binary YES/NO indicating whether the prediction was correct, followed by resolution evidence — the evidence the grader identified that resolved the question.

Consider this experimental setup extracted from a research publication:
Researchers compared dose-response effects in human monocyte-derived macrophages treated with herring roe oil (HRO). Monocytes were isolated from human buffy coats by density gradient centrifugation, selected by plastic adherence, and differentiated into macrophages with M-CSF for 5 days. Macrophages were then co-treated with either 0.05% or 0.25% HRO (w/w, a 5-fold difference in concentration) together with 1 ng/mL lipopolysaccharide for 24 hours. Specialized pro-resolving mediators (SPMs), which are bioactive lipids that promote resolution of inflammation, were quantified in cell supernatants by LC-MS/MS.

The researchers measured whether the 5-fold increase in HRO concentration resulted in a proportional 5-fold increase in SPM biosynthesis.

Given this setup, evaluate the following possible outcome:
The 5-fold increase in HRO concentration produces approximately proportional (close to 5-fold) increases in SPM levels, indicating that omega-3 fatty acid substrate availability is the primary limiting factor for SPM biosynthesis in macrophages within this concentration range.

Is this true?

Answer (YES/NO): NO